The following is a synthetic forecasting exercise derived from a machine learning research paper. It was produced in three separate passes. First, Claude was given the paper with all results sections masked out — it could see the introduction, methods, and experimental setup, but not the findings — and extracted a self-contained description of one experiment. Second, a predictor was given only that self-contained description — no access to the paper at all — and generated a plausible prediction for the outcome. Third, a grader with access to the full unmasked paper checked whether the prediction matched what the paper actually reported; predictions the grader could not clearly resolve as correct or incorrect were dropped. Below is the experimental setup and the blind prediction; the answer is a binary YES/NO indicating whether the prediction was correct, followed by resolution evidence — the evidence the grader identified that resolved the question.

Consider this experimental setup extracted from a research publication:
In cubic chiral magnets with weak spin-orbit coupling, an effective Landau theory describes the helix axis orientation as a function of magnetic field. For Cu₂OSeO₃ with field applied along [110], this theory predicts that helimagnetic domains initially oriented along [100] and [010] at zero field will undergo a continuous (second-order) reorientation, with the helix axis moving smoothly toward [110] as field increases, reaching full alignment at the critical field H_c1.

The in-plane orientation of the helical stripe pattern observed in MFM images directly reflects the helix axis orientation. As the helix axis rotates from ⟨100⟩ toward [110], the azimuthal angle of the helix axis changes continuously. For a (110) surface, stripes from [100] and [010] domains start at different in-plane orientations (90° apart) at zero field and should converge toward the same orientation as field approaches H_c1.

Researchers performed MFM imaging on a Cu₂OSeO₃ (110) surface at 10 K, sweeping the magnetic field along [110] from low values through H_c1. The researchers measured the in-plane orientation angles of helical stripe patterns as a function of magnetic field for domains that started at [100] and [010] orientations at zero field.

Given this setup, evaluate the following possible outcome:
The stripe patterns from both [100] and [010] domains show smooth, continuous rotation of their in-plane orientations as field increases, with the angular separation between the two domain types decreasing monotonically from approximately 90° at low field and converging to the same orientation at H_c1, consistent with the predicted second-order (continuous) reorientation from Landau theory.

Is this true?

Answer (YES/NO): NO